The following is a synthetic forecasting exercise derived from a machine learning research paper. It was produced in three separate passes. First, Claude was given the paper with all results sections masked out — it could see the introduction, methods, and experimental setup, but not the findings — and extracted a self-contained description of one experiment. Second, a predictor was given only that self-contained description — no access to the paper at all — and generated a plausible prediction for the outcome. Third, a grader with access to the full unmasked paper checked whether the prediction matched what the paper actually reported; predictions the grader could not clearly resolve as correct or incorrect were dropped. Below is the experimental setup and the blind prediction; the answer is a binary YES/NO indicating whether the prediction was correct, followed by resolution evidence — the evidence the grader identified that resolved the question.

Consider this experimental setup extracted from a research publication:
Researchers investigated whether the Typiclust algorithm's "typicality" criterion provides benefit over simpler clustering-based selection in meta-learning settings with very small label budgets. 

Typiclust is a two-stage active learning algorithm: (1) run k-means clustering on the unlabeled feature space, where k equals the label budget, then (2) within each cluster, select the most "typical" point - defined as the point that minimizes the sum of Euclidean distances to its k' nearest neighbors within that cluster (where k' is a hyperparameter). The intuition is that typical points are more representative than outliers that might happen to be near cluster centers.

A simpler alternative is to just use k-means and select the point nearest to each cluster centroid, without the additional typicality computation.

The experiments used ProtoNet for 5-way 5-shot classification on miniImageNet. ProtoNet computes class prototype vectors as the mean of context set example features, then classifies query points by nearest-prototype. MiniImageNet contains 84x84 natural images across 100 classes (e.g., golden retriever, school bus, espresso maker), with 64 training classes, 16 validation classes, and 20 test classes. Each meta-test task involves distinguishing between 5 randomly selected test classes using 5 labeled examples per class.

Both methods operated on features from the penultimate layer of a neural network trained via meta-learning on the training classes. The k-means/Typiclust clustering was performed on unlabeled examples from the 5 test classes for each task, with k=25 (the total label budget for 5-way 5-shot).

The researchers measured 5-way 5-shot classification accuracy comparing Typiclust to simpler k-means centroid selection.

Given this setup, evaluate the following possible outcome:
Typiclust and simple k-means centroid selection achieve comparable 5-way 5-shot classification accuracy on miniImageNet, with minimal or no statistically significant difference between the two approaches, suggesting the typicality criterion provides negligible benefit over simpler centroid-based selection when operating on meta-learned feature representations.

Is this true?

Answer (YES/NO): NO